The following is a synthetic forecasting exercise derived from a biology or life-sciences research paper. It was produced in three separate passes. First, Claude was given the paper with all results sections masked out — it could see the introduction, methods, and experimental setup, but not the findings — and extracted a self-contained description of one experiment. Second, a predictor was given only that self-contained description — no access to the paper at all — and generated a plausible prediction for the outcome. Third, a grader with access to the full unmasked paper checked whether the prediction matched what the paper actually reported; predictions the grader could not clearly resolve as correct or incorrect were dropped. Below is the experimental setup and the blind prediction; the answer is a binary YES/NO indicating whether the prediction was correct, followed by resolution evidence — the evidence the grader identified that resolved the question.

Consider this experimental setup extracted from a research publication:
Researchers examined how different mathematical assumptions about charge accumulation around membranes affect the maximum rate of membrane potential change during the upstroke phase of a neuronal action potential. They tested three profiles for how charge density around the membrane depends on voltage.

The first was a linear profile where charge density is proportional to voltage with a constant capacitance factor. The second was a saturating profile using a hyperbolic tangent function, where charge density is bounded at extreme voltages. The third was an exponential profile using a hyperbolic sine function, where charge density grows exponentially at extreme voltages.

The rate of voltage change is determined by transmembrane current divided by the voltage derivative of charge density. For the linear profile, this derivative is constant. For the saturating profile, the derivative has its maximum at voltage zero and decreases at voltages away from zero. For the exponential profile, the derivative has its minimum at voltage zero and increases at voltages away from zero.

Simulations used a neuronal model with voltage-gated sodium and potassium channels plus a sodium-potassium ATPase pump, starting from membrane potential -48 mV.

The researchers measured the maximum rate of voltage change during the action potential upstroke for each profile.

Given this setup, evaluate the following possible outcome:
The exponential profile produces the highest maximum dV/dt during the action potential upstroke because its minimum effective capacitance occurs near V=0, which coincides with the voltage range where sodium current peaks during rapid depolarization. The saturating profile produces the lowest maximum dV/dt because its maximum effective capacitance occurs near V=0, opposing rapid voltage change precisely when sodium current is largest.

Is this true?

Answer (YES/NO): NO